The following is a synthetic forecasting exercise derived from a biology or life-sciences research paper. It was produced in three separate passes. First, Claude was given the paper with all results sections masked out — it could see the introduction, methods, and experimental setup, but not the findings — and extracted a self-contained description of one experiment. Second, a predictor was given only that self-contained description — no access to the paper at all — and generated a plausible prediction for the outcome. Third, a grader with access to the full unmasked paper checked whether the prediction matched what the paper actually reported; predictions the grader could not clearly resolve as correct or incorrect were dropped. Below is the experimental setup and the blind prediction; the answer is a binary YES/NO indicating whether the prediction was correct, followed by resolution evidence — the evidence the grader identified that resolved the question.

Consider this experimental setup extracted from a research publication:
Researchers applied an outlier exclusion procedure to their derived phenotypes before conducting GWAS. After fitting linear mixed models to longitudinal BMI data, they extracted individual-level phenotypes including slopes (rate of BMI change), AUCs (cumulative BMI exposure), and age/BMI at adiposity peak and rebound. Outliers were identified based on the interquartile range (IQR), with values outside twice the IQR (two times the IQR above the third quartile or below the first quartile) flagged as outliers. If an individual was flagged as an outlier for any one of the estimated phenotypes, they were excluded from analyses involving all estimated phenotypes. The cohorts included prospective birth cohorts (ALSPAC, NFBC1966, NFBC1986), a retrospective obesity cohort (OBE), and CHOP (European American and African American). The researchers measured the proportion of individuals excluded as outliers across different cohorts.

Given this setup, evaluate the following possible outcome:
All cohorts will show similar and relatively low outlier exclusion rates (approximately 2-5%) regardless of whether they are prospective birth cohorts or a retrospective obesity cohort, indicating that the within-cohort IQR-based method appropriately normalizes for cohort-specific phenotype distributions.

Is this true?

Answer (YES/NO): NO